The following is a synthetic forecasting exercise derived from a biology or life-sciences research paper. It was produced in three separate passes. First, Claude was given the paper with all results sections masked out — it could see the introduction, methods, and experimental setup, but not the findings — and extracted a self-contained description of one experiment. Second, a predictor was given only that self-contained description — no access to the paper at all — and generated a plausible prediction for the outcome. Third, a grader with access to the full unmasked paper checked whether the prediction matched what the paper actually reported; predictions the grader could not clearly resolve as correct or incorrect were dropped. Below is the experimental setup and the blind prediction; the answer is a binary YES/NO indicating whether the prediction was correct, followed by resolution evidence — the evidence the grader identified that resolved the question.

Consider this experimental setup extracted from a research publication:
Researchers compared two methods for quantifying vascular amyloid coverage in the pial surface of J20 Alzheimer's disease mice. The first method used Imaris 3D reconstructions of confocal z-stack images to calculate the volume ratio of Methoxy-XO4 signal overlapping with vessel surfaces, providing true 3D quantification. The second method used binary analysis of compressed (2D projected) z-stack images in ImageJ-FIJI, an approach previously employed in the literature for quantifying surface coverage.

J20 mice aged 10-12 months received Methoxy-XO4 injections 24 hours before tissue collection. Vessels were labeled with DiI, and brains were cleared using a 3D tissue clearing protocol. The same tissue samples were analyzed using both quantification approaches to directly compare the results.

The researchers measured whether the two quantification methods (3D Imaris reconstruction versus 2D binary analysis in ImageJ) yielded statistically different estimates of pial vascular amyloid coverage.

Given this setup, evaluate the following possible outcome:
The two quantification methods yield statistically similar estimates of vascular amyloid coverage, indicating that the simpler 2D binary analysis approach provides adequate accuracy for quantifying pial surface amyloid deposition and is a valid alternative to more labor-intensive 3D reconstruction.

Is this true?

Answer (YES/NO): YES